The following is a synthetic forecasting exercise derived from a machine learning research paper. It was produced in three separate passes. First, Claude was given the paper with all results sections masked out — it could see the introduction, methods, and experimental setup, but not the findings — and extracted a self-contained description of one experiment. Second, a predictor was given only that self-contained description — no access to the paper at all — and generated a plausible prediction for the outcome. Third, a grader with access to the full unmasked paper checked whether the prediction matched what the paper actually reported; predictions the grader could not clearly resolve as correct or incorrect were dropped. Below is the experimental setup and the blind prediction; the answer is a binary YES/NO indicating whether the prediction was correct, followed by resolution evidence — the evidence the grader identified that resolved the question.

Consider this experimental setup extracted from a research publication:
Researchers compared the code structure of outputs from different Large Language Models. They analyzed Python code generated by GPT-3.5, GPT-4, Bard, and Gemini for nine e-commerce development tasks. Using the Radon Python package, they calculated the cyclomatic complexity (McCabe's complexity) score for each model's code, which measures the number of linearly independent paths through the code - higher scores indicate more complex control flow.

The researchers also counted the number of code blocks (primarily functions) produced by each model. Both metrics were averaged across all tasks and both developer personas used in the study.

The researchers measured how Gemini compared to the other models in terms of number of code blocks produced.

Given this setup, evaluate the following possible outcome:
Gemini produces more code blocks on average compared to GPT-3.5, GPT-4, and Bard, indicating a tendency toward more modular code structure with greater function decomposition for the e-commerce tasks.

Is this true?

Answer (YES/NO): YES